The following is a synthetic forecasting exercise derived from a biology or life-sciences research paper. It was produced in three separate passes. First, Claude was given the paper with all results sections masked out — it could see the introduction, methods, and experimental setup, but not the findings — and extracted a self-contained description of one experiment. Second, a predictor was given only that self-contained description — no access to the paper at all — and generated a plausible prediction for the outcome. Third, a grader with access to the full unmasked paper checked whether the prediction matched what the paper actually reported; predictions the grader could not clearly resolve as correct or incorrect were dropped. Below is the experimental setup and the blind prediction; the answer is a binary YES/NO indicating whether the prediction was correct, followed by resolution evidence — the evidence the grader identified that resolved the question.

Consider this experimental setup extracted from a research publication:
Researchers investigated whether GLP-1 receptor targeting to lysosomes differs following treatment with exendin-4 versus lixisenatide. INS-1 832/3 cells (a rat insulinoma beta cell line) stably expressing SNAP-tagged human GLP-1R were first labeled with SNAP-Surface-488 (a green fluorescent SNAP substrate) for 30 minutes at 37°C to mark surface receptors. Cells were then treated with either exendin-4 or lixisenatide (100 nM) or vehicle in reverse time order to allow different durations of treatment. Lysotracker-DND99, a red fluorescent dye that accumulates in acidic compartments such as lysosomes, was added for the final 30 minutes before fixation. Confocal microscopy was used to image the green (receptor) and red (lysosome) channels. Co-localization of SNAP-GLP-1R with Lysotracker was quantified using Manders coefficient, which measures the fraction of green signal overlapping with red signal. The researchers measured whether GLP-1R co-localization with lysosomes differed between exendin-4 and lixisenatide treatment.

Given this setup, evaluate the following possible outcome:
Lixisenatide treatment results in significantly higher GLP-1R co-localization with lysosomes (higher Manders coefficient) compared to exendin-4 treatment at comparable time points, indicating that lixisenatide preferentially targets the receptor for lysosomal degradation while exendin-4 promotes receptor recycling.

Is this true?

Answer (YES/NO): YES